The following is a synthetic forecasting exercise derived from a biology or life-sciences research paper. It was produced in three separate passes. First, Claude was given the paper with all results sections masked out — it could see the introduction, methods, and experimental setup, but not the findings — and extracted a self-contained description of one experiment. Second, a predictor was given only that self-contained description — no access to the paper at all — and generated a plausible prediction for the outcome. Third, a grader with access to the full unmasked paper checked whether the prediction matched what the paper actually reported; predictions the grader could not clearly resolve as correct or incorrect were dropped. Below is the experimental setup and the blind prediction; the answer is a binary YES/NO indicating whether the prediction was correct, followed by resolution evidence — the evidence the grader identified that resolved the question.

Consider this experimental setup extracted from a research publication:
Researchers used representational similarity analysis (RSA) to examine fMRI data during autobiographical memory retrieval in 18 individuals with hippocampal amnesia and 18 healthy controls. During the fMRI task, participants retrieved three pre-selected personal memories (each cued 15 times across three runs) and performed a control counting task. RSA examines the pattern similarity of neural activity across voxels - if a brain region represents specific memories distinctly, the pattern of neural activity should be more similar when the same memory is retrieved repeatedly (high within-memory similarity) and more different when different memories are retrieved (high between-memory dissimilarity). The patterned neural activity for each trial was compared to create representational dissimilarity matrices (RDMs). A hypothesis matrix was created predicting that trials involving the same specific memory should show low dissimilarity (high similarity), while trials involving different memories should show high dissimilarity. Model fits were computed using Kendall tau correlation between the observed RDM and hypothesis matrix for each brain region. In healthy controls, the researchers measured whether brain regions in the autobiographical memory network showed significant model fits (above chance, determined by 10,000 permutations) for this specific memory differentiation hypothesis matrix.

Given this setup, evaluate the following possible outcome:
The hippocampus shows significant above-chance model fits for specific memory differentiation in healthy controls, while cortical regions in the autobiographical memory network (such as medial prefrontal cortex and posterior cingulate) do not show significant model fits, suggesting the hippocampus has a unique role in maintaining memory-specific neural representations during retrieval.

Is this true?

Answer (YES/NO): NO